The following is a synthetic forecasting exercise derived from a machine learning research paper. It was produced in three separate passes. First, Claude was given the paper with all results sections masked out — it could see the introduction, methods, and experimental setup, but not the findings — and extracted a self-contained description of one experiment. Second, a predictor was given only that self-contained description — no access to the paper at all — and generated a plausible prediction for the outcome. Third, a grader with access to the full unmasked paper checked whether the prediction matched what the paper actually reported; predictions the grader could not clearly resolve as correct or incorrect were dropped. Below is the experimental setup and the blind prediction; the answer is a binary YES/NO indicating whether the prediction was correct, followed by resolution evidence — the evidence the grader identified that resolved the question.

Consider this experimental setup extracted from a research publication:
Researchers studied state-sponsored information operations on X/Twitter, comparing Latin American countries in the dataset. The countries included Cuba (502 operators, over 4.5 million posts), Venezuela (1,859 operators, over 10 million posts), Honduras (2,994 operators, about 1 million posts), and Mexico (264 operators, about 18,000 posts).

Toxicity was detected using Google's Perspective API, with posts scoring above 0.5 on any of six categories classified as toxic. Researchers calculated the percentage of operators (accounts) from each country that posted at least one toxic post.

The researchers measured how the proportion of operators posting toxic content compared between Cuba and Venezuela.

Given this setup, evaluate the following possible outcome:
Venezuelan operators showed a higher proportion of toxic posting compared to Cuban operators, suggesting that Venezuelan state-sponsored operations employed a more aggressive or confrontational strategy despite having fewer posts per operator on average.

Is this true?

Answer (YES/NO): NO